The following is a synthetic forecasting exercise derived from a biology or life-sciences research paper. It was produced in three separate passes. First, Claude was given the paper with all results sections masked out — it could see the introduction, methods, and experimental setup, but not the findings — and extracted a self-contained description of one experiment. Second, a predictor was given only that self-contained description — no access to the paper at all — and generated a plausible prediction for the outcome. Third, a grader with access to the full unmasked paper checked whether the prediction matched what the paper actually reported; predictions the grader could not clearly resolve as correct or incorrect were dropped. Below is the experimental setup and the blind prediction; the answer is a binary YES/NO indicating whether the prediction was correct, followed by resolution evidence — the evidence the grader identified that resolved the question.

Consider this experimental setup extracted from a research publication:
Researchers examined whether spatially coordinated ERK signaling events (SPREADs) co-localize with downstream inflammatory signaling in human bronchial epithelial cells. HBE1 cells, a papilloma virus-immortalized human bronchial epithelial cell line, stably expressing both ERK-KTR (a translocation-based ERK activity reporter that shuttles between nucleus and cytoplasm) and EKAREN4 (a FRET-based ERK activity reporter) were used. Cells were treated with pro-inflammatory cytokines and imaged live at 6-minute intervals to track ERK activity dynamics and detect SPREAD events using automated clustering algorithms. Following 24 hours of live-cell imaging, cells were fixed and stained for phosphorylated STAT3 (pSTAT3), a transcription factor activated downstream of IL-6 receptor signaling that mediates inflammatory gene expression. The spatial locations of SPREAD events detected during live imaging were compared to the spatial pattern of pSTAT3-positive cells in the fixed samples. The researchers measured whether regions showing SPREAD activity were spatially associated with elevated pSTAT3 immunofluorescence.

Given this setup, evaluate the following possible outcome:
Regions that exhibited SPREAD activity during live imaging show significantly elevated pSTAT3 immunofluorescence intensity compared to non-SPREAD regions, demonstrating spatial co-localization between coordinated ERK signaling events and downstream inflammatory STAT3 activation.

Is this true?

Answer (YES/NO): YES